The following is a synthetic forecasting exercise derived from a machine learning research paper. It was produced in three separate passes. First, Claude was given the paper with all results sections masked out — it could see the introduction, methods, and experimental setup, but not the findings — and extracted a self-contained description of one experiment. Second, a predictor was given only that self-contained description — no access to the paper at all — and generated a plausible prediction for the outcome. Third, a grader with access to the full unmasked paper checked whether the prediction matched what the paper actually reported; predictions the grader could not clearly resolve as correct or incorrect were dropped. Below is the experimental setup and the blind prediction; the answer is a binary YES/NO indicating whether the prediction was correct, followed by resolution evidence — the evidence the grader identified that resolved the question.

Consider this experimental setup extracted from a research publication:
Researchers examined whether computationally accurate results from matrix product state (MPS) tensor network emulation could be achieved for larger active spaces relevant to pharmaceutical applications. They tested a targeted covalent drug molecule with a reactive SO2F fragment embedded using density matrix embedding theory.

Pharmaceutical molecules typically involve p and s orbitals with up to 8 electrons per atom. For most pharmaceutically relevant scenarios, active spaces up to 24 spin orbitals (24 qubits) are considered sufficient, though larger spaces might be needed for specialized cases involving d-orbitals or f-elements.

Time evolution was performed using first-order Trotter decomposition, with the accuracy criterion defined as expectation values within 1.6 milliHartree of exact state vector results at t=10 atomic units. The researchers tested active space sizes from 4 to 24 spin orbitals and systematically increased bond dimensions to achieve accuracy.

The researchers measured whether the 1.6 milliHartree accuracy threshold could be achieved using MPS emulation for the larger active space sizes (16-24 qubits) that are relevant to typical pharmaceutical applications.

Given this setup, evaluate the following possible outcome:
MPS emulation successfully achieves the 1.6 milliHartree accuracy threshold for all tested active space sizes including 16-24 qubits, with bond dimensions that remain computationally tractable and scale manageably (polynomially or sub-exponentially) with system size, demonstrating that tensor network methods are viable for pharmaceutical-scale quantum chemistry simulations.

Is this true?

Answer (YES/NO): NO